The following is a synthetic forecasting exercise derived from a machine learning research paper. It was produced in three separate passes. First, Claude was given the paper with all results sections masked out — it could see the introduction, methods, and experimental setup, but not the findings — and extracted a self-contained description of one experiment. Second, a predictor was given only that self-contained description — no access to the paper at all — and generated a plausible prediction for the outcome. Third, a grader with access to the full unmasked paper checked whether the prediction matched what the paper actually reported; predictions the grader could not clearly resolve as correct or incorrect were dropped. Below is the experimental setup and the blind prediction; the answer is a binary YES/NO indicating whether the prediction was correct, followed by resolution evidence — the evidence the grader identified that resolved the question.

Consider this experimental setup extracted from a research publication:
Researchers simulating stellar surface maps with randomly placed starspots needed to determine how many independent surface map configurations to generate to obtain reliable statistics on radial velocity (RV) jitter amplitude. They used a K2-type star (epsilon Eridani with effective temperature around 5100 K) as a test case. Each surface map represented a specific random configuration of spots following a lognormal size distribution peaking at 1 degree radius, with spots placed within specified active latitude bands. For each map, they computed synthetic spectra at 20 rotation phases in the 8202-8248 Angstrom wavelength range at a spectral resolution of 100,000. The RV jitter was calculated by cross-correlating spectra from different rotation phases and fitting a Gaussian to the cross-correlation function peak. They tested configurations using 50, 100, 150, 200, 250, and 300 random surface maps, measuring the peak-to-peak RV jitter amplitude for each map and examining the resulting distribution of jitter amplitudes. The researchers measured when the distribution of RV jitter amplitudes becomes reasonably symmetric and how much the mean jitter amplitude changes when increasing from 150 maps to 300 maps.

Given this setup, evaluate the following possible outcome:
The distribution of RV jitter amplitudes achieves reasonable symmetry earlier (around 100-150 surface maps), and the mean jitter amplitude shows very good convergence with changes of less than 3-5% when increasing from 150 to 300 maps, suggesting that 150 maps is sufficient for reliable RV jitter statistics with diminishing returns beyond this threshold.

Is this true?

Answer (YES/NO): YES